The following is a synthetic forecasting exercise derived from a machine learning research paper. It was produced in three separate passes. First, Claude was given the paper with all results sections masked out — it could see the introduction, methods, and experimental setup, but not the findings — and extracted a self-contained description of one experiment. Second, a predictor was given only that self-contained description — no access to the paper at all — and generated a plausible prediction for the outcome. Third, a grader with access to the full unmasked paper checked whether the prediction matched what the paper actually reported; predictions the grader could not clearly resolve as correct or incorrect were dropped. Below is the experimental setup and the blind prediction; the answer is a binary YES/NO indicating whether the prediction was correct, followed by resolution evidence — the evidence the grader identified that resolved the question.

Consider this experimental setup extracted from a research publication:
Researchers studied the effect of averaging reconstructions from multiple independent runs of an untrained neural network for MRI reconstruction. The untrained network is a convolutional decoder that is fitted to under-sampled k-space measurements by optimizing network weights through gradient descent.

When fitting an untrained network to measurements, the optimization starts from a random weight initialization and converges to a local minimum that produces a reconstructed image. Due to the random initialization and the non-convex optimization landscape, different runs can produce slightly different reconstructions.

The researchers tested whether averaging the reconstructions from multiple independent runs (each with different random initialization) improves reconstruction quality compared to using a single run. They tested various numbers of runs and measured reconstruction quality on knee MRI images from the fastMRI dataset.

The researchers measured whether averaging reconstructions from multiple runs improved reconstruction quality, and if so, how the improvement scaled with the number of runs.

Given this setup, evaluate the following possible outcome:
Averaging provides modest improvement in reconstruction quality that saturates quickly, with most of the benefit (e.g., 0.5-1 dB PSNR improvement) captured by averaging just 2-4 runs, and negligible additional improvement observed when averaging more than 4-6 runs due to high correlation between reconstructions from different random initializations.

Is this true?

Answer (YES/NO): YES